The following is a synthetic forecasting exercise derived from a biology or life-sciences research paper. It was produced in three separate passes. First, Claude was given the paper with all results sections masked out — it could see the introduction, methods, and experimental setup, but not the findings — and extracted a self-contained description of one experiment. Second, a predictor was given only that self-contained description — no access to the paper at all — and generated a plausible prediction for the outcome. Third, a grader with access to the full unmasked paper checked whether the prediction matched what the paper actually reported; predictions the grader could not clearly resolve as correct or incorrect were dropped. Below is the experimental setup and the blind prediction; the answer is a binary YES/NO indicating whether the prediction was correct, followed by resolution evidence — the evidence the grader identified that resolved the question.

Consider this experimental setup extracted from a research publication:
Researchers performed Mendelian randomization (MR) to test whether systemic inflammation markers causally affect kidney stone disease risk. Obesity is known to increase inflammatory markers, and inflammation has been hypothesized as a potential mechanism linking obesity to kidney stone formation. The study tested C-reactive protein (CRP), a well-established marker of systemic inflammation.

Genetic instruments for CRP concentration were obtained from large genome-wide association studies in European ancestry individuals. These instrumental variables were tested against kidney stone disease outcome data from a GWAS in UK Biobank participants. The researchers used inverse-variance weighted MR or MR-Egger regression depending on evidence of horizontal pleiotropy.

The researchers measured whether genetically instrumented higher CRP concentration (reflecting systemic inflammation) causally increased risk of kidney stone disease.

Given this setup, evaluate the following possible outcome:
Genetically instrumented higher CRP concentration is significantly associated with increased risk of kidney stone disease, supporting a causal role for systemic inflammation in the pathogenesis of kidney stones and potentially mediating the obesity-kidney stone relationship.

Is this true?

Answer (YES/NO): NO